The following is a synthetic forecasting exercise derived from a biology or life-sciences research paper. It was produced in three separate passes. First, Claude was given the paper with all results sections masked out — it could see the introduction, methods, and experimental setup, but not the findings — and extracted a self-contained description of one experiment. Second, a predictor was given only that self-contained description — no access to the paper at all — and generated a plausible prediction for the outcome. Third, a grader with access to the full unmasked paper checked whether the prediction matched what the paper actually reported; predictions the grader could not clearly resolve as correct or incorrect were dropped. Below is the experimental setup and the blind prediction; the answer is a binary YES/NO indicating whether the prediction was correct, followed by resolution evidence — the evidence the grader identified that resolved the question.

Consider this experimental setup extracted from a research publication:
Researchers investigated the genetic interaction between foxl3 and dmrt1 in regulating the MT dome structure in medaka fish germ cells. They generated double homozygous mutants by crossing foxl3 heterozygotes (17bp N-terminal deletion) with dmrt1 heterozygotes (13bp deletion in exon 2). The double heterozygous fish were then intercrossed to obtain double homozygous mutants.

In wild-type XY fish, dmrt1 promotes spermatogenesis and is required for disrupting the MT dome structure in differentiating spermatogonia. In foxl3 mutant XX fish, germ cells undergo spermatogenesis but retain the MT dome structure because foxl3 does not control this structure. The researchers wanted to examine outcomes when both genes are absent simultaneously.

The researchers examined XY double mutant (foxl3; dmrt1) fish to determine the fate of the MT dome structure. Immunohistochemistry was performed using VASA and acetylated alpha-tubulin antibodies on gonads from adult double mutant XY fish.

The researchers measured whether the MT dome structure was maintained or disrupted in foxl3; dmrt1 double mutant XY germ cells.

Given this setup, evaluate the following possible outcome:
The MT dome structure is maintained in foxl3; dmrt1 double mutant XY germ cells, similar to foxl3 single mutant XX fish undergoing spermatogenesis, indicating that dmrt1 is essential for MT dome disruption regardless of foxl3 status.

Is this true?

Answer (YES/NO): YES